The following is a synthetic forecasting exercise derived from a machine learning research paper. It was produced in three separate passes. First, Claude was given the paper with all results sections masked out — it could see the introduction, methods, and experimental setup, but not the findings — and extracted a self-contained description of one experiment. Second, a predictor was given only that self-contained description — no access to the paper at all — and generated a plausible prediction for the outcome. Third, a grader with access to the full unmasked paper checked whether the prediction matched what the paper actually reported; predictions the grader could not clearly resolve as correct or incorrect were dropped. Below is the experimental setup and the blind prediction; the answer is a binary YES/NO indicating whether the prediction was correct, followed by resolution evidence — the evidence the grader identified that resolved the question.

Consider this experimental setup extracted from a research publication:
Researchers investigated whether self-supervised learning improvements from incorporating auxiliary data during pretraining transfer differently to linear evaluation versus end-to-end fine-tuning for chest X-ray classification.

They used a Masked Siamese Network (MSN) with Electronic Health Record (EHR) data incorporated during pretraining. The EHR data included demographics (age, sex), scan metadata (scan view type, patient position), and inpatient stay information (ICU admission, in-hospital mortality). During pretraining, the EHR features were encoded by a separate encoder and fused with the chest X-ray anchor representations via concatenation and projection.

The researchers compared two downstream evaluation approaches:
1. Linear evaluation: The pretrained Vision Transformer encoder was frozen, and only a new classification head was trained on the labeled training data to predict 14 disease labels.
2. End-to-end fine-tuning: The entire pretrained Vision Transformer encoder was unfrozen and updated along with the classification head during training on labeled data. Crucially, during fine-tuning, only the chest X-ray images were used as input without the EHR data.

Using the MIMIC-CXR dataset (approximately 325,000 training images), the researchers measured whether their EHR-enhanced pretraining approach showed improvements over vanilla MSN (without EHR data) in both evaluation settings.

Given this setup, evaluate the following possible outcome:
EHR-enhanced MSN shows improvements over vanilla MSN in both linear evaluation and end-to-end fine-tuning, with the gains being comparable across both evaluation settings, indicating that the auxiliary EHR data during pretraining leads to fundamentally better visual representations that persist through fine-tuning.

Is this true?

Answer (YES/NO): NO